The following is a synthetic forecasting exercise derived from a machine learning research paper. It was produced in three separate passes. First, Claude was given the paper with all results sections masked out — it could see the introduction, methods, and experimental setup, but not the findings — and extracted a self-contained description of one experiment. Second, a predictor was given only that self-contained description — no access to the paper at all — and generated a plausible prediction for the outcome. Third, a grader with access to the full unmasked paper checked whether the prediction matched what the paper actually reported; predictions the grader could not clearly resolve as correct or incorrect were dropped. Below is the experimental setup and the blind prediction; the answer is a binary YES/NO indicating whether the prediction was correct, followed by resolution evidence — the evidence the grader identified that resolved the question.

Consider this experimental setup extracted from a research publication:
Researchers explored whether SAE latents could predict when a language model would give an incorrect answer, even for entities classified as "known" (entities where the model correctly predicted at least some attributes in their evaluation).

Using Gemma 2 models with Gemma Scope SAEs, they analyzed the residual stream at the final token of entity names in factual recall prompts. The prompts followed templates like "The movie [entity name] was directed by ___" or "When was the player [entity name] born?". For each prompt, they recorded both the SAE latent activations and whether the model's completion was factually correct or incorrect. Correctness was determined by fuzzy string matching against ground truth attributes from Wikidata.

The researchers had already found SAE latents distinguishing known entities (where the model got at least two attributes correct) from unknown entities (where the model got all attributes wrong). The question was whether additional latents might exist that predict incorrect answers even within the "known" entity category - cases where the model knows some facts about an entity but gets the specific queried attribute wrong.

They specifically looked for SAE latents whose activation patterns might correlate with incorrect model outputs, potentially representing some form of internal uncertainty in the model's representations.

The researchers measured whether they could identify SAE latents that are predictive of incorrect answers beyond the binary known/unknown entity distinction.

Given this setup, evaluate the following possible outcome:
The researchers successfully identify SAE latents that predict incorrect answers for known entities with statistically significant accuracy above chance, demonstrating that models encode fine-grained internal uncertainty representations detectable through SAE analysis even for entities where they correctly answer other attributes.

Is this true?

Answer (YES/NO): YES